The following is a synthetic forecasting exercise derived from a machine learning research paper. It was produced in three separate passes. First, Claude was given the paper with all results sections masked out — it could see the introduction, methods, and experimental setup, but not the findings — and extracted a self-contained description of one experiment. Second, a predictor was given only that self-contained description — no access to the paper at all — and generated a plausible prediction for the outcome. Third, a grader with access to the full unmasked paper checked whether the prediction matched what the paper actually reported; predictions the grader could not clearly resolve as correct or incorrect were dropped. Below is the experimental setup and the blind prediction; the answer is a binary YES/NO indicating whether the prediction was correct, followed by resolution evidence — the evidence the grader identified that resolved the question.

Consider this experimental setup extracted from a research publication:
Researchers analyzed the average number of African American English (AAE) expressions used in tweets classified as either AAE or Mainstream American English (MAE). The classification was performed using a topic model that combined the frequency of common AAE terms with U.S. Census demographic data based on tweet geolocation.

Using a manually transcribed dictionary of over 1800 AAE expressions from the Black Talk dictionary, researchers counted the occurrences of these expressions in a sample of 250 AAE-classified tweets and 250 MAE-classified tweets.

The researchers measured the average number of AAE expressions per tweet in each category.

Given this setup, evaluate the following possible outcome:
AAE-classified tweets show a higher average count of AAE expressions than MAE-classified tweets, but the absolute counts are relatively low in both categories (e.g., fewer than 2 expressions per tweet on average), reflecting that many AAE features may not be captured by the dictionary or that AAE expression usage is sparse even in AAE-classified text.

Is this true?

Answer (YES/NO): YES